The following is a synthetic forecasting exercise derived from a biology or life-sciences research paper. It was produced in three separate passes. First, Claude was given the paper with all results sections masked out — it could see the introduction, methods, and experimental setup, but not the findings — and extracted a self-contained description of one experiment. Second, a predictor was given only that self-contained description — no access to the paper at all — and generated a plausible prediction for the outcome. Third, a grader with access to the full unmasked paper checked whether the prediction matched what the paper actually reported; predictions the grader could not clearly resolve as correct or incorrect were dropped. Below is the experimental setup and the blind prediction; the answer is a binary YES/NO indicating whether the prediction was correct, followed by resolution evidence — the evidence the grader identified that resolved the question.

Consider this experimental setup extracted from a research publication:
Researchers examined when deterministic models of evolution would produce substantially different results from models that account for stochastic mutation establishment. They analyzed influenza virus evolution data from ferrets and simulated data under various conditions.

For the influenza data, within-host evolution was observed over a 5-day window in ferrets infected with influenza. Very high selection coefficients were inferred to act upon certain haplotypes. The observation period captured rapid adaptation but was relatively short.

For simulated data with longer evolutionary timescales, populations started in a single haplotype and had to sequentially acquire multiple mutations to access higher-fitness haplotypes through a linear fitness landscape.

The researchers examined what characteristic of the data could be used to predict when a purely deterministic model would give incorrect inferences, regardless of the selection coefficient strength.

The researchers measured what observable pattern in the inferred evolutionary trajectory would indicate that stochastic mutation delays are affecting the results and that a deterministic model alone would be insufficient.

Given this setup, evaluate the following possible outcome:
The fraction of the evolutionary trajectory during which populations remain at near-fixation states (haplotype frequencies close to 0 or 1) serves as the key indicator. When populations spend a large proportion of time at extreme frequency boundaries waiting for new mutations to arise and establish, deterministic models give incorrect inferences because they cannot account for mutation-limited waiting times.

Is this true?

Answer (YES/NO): NO